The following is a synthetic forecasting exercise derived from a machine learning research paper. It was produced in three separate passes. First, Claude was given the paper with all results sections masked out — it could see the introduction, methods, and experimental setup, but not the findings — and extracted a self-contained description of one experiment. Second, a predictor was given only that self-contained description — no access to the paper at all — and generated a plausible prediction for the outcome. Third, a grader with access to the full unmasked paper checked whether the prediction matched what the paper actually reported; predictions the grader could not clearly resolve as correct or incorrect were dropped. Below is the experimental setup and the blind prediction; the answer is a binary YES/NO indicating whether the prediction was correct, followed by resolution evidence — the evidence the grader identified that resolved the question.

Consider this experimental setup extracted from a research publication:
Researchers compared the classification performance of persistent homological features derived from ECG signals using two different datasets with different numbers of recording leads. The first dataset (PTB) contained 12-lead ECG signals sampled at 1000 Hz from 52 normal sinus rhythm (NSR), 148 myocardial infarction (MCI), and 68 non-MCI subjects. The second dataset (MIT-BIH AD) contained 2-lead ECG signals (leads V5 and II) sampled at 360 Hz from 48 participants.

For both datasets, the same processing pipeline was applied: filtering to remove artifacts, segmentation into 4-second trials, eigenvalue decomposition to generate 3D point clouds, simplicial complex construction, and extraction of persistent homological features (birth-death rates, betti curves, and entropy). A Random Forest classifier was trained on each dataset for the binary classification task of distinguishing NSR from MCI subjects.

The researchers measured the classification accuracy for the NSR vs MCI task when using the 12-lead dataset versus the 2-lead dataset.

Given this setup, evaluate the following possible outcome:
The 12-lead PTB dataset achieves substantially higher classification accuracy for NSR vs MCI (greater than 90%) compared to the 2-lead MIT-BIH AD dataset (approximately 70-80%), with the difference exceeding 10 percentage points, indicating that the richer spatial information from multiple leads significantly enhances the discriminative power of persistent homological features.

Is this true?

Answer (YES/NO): NO